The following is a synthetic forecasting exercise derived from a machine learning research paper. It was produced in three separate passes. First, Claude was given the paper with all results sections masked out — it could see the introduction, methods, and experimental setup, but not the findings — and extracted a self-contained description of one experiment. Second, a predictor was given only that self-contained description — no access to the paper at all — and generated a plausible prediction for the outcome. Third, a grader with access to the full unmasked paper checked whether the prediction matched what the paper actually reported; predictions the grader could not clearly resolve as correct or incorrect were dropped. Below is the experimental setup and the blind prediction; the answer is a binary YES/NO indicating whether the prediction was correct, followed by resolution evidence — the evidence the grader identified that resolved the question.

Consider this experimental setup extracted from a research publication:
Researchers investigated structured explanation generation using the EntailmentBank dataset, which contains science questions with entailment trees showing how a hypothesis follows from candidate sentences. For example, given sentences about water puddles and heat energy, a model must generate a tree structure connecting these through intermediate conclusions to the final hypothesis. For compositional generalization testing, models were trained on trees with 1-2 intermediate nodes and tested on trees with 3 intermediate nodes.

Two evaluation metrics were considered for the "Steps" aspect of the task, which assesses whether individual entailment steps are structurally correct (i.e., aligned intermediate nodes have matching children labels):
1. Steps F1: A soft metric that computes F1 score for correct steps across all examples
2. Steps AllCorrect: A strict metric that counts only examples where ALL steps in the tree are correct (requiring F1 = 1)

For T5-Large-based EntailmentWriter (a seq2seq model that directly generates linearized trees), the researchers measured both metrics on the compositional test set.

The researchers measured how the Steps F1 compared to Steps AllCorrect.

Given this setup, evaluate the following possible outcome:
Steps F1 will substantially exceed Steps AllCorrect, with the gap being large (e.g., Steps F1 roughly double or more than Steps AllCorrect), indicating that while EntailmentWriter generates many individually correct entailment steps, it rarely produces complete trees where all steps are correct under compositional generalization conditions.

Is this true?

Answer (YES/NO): NO